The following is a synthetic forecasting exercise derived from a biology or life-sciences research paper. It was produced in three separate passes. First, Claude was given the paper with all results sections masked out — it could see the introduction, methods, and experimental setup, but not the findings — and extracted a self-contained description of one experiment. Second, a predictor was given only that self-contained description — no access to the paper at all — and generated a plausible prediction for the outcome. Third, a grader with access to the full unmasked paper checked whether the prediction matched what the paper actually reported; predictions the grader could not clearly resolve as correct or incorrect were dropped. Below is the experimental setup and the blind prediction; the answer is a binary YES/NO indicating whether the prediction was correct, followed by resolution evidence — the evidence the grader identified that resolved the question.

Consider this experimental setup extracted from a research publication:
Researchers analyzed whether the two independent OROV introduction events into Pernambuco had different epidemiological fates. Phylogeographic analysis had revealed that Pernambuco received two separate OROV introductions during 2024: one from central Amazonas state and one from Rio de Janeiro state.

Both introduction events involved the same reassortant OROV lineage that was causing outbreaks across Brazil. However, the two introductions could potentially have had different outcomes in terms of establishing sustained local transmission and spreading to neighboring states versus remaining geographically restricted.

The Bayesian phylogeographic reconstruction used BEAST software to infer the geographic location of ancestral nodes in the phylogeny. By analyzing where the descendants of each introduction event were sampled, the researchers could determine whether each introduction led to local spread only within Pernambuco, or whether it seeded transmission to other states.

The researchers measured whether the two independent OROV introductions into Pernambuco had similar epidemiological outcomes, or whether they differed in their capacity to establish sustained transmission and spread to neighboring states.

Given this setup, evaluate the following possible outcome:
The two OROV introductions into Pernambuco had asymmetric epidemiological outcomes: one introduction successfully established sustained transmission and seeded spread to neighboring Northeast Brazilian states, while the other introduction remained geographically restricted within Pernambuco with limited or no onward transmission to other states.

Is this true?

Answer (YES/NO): YES